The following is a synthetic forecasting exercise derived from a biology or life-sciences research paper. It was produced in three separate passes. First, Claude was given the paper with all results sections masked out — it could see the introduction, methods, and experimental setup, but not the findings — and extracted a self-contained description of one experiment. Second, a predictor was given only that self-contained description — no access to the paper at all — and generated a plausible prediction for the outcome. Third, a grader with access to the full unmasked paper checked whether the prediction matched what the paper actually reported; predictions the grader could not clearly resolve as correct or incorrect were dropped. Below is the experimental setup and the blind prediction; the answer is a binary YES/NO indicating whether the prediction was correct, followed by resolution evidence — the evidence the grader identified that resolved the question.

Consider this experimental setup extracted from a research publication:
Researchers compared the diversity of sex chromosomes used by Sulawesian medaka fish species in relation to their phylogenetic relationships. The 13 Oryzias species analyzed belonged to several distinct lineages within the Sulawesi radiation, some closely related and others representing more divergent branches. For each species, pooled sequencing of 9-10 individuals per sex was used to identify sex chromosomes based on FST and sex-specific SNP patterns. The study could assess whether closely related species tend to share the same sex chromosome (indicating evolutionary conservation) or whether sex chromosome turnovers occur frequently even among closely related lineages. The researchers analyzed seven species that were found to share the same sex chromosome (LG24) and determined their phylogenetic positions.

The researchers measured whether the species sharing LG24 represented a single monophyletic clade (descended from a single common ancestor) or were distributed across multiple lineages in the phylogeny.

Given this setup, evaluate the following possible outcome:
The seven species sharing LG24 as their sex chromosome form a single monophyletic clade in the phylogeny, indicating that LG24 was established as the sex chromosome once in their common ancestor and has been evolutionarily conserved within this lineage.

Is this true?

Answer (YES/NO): NO